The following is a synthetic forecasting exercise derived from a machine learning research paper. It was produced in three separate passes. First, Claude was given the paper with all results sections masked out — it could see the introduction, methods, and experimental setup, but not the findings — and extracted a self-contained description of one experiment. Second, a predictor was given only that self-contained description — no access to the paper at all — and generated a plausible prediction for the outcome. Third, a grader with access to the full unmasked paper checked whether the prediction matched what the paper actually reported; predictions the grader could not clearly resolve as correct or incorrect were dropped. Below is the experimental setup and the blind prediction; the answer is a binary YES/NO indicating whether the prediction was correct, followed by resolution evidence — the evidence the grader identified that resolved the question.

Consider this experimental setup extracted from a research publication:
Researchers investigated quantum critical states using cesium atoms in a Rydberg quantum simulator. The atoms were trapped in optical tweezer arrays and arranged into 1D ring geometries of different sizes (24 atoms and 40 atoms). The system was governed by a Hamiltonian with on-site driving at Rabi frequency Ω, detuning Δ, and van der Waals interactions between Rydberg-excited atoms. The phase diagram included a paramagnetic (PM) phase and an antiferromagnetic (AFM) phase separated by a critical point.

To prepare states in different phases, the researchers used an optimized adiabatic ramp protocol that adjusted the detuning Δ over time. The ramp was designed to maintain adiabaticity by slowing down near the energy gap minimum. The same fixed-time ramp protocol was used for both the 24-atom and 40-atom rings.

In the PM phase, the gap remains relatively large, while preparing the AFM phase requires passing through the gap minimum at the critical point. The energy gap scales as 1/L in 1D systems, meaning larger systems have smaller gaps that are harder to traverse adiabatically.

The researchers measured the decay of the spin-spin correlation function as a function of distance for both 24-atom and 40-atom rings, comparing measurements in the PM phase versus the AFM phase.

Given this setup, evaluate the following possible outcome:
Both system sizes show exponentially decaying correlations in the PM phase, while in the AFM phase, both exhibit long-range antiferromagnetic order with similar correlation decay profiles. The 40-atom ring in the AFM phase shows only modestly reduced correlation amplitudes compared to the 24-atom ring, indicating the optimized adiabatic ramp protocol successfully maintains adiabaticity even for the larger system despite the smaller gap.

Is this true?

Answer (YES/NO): NO